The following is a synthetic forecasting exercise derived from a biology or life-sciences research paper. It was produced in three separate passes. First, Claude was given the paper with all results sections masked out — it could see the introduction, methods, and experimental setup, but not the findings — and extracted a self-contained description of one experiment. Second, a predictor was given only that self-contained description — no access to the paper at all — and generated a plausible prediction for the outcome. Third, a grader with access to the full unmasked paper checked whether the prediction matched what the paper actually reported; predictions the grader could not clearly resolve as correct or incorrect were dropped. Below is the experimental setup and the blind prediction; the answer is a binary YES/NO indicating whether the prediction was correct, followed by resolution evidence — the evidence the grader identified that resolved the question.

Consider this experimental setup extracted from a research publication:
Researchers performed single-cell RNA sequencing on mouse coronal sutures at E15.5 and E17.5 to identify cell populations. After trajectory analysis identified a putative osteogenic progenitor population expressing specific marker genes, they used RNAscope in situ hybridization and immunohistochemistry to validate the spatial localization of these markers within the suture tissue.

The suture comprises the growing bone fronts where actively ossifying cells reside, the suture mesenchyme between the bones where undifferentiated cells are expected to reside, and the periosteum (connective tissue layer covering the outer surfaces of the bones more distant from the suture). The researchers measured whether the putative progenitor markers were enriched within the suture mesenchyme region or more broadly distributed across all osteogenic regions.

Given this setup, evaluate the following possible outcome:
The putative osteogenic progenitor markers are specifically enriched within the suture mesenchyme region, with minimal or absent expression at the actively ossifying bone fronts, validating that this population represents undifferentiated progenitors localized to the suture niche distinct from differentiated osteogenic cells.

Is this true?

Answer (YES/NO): NO